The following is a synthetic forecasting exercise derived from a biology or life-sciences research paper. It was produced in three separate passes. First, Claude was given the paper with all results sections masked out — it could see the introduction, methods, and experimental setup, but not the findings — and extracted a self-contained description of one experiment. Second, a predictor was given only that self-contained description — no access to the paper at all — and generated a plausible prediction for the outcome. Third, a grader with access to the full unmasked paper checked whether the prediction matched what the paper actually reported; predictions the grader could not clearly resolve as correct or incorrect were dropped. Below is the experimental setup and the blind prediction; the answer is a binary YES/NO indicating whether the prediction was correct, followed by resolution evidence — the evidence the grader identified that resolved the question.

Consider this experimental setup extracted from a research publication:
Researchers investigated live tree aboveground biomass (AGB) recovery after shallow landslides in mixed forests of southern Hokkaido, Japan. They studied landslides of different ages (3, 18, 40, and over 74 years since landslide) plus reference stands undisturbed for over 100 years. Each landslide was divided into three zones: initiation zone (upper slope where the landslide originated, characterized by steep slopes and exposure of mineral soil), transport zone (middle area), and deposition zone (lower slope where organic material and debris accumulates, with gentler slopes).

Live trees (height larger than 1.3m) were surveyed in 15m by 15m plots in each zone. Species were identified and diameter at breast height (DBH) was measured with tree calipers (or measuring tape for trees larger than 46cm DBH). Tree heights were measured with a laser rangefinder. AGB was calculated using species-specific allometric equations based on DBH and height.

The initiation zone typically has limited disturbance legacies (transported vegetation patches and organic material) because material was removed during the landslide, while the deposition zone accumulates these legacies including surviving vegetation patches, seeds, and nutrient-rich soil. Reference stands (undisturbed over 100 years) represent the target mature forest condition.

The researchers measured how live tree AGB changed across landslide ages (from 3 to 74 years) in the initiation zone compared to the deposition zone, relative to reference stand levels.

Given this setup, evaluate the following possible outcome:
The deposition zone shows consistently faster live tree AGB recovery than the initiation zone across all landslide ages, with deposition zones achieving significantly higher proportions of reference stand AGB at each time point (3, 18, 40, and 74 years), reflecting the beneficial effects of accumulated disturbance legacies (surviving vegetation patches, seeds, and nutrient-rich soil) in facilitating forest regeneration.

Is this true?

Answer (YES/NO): NO